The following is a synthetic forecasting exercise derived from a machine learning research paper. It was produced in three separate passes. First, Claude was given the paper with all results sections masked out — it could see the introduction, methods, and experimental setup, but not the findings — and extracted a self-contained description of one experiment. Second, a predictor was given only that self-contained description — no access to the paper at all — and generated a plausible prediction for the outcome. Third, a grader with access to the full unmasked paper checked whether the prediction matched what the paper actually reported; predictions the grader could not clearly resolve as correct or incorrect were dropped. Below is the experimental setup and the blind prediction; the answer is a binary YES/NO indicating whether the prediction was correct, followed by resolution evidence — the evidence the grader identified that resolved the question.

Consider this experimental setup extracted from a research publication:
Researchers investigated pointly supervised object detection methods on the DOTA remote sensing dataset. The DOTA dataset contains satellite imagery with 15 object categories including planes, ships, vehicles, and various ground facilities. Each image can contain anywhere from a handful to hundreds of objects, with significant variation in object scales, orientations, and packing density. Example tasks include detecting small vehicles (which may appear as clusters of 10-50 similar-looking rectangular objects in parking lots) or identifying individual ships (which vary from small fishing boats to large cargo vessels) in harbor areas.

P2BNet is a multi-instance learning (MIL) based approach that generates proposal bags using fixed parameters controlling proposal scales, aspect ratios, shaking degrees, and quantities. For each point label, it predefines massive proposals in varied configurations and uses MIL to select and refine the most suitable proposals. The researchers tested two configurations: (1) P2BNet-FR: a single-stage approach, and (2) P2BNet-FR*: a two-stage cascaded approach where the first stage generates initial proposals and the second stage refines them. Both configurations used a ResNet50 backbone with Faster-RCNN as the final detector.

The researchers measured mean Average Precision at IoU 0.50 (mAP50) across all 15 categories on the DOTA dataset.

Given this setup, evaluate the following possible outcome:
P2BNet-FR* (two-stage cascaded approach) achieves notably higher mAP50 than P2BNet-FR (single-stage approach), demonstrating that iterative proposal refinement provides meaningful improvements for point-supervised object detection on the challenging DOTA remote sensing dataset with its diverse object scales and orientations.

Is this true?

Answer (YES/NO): NO